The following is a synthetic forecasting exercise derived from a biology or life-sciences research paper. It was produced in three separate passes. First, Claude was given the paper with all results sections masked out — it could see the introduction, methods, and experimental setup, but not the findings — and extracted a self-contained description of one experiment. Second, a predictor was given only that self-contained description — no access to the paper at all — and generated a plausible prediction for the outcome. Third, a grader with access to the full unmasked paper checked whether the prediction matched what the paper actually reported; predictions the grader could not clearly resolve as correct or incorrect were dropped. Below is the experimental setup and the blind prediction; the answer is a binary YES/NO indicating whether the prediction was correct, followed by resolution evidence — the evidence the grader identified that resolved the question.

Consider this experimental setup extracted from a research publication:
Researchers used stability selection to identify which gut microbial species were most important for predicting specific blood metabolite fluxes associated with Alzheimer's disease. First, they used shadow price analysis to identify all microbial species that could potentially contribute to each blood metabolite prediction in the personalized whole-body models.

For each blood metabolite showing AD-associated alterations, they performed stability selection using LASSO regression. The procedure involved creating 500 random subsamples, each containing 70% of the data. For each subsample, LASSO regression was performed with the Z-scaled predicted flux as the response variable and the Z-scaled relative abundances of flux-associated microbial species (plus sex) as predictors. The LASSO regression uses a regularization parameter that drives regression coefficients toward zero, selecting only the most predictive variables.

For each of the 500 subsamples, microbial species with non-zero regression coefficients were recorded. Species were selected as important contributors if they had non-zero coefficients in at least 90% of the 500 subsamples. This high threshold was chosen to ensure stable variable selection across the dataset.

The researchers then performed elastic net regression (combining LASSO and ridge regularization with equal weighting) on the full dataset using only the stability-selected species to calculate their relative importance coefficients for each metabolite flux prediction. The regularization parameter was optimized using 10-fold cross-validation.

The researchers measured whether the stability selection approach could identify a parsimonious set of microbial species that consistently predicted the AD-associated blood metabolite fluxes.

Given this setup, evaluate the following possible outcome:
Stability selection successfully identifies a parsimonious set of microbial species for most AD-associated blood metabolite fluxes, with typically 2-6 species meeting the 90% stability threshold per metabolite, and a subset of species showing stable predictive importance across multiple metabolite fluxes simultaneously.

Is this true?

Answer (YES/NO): NO